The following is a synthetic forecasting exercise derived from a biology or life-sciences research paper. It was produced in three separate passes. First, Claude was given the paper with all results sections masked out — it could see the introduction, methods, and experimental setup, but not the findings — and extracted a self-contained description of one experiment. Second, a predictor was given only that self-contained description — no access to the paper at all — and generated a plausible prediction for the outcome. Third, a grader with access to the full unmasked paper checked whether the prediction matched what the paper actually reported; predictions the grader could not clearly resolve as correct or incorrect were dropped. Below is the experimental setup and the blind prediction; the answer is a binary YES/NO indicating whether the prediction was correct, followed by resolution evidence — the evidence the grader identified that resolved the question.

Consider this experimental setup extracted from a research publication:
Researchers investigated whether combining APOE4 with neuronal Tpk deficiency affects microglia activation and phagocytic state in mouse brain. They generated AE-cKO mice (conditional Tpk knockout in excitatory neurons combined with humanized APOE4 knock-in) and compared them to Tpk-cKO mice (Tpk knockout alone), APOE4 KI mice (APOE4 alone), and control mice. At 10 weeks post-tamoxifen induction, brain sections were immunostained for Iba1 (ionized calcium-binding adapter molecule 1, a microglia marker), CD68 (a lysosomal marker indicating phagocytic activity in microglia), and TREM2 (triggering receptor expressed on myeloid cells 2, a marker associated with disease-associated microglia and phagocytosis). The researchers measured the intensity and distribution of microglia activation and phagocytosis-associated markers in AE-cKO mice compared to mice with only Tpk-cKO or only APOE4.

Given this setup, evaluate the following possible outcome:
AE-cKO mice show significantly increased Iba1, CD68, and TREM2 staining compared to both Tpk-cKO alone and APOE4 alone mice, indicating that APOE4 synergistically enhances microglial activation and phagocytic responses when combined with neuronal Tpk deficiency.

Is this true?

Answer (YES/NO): YES